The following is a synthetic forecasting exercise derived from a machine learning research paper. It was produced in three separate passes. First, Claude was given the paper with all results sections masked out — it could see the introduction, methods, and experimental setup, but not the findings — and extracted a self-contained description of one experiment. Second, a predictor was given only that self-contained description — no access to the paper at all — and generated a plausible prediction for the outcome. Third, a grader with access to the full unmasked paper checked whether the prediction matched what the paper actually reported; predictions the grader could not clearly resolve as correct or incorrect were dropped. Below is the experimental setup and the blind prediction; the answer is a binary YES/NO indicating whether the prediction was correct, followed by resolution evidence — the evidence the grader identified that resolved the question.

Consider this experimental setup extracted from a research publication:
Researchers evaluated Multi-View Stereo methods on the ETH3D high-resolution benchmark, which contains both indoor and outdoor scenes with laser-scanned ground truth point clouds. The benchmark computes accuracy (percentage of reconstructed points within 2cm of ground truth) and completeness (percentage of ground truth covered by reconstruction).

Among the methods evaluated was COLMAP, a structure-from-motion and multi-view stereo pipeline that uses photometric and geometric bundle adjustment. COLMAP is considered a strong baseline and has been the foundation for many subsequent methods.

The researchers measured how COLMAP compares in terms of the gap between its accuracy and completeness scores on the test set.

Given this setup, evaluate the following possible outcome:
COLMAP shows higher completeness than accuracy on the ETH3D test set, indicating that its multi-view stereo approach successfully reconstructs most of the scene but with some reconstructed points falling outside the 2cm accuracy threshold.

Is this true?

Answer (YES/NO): NO